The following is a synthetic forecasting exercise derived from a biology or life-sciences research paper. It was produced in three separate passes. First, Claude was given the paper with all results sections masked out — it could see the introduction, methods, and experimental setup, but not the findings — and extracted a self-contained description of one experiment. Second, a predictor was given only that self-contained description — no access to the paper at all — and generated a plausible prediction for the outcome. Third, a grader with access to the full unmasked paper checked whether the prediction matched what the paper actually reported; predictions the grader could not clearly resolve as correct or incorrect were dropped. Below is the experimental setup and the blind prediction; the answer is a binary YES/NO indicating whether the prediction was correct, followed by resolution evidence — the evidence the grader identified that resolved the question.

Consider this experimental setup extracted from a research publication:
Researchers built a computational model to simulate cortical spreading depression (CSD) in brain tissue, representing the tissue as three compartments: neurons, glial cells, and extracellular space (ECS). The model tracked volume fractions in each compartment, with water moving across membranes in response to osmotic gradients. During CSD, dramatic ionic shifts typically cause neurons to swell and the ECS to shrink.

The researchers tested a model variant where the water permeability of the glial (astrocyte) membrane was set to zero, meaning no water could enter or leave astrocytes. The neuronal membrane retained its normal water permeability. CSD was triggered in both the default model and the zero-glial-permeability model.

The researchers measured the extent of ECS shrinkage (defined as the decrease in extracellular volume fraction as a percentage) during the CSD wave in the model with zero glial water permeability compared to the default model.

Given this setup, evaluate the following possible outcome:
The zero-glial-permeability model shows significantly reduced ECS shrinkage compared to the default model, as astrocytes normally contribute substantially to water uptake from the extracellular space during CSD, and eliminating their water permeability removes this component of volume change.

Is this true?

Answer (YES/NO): NO